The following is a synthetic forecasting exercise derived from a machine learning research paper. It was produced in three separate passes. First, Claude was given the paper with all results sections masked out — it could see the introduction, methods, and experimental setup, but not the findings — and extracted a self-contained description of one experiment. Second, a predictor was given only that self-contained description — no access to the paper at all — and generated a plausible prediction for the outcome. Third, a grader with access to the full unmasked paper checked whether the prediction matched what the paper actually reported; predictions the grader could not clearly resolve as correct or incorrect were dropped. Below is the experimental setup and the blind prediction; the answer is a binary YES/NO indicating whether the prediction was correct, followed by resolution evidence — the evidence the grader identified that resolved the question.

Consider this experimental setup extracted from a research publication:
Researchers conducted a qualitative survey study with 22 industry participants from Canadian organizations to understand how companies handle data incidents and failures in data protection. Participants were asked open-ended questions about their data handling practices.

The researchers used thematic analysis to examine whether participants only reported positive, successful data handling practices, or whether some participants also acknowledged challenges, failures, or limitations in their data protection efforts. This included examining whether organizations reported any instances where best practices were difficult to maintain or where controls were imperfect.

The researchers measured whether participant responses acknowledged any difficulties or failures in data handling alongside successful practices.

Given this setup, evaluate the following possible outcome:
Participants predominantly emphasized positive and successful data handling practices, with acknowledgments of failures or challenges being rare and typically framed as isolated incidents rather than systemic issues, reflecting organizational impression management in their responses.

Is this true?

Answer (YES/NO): NO